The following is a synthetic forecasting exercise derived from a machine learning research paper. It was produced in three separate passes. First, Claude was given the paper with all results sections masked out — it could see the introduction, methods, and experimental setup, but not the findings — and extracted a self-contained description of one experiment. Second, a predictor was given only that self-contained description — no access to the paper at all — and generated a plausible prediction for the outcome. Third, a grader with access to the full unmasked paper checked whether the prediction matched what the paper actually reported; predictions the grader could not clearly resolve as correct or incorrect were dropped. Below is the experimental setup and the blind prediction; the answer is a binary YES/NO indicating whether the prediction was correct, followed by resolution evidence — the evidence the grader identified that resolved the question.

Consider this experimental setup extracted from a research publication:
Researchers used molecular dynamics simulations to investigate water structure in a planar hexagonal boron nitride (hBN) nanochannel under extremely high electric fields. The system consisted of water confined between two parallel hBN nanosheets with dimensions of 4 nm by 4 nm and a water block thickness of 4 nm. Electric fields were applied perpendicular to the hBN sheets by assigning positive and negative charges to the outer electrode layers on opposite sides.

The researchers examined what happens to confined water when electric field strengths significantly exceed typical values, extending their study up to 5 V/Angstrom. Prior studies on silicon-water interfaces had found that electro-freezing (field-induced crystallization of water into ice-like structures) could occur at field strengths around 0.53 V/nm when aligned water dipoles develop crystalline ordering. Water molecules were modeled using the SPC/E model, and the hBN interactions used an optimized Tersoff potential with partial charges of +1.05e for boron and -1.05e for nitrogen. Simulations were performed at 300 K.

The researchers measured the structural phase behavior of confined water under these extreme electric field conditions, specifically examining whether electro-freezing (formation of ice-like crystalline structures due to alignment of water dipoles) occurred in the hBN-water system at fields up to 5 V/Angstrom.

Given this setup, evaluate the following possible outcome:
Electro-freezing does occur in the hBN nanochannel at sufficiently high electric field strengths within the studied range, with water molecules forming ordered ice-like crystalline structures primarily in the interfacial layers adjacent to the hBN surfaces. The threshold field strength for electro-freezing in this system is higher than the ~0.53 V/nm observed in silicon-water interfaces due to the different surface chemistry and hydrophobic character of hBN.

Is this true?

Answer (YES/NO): NO